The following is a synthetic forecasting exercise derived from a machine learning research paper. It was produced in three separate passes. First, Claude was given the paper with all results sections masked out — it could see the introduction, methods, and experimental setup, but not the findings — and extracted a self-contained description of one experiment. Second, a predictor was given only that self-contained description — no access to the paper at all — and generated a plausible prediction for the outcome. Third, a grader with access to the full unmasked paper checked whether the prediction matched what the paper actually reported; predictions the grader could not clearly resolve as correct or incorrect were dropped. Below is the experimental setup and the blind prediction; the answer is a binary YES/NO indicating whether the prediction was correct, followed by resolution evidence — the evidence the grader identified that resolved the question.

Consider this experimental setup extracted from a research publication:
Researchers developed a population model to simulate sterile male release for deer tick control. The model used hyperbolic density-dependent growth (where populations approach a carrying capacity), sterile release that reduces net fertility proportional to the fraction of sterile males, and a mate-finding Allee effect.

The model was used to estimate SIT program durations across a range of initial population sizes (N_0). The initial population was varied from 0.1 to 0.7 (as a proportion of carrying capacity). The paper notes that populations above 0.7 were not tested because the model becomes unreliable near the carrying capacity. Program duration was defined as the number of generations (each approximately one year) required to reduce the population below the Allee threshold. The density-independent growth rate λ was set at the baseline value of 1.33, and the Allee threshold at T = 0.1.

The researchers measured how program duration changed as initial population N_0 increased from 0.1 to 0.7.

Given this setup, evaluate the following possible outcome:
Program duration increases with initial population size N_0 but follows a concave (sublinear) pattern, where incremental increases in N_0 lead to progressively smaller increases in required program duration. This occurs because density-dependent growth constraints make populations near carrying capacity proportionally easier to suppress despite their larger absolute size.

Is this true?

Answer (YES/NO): NO